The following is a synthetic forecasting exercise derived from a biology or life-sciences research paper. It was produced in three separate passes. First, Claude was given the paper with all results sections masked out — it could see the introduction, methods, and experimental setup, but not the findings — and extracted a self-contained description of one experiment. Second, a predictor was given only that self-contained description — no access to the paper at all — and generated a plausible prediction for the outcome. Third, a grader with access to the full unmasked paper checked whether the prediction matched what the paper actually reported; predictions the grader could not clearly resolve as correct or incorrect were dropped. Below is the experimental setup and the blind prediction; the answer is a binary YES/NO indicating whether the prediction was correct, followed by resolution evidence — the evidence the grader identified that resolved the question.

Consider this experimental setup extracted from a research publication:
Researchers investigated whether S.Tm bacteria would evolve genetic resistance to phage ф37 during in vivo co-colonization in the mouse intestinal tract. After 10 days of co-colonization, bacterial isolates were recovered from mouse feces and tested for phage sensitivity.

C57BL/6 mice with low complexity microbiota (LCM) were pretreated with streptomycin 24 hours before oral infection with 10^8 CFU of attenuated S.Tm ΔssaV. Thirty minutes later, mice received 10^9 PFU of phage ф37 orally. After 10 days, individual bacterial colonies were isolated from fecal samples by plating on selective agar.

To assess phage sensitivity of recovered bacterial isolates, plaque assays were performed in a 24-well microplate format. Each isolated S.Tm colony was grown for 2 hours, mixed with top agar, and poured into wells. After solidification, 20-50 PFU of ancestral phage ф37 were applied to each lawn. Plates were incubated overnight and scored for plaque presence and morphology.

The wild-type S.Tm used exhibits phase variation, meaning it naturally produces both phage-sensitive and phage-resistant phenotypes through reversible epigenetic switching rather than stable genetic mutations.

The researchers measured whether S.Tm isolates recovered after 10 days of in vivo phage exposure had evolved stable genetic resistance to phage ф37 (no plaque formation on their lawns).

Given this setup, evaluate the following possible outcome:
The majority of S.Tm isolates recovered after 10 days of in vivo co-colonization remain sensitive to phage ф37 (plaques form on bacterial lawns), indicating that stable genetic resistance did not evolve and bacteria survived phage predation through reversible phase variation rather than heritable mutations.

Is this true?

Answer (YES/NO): NO